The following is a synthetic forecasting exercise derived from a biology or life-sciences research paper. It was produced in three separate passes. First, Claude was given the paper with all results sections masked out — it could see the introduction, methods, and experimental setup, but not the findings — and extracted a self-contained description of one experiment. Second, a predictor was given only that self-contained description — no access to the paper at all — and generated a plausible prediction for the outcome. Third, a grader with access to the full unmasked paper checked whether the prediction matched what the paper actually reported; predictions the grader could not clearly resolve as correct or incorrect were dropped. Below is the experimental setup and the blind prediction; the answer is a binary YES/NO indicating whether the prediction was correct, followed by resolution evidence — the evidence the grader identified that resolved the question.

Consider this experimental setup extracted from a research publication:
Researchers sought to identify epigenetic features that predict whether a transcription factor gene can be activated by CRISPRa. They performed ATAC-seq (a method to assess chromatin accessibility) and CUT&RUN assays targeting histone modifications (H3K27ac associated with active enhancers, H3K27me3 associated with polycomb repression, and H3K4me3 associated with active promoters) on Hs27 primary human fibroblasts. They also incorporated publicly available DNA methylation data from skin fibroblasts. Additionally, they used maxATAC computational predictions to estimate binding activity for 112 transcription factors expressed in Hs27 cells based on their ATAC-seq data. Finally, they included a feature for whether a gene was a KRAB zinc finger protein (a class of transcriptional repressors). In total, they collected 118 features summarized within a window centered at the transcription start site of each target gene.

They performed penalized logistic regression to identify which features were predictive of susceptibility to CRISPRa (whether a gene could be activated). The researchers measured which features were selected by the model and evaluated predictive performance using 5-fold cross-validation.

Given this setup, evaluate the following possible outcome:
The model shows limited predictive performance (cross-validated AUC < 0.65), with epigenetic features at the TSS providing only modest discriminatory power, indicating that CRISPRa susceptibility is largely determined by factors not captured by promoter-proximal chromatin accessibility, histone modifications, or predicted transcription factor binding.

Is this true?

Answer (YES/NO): NO